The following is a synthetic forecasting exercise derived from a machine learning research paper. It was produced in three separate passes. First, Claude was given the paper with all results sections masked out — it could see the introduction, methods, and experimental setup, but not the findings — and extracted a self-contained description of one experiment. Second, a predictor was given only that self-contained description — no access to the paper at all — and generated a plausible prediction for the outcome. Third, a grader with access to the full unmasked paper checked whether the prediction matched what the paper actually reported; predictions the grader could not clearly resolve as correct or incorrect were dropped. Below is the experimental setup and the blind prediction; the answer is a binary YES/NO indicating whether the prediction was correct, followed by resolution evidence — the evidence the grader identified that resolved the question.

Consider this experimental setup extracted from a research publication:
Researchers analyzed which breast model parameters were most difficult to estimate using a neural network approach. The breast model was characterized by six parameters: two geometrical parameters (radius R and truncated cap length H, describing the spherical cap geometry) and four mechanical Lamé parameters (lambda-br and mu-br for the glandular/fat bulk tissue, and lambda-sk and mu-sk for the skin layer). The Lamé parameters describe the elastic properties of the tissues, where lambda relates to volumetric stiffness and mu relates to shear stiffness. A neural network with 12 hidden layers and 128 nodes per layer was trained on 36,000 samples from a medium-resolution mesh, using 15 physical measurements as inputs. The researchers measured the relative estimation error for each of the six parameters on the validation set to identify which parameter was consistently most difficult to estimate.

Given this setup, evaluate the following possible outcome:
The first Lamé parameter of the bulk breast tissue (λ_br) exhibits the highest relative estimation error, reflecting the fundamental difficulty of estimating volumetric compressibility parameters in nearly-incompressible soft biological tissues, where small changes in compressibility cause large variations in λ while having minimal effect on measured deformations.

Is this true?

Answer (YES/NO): NO